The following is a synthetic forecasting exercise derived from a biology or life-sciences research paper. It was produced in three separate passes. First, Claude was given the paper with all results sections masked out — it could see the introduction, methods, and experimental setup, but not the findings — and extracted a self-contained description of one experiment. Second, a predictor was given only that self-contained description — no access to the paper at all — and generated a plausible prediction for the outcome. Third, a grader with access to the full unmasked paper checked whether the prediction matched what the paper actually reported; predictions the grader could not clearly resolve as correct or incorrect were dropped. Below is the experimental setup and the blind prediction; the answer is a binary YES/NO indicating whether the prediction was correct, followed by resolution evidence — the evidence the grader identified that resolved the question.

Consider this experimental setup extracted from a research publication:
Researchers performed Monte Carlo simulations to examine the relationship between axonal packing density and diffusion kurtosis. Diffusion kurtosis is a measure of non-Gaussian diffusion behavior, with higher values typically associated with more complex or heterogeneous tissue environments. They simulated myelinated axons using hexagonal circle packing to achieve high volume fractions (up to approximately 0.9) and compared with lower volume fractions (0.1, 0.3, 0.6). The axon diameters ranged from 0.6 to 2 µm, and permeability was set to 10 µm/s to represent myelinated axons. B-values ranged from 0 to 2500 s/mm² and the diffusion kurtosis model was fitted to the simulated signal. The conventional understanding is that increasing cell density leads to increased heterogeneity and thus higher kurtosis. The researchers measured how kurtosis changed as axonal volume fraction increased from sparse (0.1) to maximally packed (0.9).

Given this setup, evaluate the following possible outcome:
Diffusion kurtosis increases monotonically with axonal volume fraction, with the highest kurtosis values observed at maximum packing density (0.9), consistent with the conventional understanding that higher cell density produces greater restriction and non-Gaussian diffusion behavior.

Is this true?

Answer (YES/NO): NO